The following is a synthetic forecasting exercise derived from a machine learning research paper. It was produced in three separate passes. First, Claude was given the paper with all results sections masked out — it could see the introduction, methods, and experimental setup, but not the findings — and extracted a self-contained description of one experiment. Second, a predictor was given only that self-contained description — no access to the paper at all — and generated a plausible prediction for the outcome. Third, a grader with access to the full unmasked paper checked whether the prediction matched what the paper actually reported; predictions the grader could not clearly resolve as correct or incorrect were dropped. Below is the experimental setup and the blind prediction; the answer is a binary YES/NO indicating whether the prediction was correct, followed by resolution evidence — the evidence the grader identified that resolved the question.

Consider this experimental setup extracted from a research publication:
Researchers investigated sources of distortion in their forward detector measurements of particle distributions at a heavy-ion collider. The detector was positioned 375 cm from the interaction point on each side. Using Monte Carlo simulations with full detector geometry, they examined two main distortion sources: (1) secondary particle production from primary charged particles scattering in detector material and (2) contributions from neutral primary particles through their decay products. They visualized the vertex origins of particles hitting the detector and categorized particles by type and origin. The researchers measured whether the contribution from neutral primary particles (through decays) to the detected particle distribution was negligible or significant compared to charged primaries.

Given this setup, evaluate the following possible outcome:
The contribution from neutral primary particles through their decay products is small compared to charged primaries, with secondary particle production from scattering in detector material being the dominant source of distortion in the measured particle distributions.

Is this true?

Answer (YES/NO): NO